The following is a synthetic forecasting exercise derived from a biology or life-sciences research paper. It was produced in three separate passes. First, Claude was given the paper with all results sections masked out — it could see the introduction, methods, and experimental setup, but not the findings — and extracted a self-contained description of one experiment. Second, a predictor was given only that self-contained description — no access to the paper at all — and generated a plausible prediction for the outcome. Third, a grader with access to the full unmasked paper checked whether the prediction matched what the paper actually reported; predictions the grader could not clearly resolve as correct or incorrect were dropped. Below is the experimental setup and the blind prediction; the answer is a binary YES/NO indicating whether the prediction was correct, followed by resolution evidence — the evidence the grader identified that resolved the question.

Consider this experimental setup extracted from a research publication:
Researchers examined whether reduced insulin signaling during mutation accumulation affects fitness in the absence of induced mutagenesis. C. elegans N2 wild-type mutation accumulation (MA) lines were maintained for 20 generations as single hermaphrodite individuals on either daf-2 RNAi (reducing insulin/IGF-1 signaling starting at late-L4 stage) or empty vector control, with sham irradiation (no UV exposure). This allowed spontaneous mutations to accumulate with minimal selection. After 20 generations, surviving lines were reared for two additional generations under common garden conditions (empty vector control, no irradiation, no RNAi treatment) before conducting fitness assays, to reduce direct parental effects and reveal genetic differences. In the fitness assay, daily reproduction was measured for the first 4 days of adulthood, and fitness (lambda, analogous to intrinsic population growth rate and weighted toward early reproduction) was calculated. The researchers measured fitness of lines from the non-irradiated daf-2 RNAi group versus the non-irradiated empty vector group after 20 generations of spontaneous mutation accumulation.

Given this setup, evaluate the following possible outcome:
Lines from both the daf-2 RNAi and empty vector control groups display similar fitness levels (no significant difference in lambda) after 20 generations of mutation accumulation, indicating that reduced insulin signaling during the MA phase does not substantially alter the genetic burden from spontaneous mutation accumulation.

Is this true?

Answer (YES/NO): YES